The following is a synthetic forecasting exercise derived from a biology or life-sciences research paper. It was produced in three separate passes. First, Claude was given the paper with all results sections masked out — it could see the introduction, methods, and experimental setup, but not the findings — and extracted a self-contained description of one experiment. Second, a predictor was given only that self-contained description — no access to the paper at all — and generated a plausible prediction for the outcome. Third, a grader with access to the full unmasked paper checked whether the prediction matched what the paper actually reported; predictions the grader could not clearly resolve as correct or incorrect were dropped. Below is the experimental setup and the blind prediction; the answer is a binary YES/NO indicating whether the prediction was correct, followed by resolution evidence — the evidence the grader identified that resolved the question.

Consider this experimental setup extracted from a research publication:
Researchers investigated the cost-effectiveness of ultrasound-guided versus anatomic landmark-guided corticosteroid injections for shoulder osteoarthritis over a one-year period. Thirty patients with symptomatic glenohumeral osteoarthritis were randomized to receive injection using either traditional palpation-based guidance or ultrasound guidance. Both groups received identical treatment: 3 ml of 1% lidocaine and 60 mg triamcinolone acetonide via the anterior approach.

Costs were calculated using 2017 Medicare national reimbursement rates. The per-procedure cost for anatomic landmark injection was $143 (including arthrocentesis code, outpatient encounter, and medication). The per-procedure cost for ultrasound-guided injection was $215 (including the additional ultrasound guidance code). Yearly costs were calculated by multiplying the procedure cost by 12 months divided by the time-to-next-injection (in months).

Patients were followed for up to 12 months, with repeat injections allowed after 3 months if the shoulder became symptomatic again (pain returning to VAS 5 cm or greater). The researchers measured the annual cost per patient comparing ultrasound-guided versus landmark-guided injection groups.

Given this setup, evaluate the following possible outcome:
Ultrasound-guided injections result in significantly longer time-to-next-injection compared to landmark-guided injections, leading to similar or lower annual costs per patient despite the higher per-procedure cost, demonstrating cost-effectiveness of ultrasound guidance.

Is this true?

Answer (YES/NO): NO